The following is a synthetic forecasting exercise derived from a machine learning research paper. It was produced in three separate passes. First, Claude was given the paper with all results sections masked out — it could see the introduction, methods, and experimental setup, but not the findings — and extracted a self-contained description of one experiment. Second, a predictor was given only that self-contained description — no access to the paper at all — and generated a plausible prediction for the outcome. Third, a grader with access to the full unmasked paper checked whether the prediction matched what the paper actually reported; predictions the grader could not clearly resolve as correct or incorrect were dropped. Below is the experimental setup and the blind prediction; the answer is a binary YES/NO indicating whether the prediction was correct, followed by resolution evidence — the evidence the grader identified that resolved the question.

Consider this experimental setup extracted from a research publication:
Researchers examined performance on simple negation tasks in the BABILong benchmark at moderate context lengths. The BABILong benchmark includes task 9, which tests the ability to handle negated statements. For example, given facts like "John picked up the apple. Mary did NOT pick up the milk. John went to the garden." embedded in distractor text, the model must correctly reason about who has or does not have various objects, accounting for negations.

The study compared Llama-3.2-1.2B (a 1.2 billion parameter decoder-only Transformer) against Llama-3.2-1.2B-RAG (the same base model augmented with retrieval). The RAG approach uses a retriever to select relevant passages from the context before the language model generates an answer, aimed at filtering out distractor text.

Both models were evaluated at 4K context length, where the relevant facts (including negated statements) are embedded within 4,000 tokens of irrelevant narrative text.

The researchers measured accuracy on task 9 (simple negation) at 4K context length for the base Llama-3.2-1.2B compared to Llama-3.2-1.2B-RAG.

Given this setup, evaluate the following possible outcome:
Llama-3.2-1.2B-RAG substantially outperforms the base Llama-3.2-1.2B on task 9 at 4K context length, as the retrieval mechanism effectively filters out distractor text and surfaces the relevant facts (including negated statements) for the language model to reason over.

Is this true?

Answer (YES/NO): NO